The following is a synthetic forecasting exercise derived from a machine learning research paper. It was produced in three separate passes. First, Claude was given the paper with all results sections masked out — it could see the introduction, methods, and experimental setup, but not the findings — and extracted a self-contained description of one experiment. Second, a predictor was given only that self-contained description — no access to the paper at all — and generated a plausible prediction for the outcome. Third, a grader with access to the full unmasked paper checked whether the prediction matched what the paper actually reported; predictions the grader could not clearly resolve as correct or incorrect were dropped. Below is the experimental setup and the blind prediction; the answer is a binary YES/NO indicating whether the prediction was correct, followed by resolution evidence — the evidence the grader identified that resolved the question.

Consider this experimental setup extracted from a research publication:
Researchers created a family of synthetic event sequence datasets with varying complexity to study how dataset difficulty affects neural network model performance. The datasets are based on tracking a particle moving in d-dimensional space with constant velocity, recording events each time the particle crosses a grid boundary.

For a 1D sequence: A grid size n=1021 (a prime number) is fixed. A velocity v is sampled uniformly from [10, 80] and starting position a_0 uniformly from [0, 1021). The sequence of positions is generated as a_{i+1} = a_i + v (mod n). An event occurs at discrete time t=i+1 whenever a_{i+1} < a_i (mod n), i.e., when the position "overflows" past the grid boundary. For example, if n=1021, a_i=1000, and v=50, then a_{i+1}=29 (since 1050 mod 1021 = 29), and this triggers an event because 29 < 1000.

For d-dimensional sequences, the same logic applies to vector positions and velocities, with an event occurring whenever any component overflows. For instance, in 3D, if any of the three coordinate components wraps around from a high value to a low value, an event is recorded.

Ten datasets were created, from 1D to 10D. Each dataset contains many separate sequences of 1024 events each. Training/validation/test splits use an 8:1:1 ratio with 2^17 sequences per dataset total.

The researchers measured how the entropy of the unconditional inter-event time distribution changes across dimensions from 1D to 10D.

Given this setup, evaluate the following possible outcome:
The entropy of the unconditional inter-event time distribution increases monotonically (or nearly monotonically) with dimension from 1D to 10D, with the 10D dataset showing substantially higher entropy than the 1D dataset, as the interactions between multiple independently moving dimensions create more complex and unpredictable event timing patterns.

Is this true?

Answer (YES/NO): NO